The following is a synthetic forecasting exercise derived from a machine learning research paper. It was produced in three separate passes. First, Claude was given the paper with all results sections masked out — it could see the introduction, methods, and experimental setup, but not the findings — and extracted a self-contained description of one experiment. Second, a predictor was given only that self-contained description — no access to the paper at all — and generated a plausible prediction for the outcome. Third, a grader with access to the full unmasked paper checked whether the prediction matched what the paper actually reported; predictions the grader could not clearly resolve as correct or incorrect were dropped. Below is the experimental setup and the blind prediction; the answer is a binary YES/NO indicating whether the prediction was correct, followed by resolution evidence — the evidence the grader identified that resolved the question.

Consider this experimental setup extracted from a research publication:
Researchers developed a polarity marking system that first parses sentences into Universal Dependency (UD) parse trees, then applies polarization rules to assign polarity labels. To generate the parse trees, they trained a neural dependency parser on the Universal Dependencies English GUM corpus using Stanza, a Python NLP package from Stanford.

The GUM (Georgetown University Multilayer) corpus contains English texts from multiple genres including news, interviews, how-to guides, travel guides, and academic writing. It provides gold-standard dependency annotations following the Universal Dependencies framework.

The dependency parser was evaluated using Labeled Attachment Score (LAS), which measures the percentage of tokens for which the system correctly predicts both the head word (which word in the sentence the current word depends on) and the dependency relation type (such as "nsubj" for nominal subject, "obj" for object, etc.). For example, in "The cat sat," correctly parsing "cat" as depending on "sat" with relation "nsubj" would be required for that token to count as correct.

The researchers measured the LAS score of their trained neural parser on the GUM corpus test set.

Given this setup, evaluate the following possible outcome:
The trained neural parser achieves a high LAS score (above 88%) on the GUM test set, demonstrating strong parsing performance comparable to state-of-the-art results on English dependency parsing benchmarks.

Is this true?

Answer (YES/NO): YES